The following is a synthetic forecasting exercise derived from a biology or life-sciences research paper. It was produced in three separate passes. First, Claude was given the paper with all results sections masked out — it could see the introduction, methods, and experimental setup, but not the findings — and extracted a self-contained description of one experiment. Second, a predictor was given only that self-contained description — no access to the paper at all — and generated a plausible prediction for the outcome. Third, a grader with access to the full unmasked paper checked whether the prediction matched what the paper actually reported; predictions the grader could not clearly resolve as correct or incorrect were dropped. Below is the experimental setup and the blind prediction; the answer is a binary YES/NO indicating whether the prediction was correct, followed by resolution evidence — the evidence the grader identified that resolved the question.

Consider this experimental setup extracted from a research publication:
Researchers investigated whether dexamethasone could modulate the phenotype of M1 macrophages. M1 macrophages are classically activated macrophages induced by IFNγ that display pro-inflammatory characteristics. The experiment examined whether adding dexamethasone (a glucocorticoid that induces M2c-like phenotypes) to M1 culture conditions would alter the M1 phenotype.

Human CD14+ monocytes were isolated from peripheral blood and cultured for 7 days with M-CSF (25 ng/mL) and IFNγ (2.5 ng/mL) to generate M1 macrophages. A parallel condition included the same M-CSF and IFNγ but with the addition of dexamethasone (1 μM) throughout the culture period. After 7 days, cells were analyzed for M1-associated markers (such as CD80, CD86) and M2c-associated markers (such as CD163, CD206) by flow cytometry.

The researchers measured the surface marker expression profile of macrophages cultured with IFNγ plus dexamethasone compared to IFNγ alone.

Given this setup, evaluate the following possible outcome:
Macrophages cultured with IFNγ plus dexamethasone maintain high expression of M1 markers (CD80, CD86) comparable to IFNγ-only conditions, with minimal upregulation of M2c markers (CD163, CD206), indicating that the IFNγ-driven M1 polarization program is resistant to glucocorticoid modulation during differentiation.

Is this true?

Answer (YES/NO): NO